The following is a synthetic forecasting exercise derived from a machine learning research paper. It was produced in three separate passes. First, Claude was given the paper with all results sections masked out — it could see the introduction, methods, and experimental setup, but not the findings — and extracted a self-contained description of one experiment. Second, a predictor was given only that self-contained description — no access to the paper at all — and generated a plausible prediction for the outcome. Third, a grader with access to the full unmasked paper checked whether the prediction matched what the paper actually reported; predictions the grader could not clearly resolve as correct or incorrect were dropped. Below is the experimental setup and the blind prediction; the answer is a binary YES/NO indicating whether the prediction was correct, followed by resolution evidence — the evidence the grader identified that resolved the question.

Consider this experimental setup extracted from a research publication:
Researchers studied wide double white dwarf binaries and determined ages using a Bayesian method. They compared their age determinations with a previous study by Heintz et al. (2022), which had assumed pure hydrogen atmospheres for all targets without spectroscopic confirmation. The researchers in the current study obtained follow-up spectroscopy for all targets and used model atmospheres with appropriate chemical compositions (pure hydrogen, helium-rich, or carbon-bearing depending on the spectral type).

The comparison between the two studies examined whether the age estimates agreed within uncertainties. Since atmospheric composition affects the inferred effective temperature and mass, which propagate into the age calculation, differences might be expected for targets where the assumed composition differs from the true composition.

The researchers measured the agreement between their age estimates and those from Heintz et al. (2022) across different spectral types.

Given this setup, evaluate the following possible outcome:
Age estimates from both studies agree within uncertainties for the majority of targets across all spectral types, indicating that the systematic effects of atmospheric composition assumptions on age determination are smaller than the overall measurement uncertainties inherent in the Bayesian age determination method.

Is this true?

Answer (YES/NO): NO